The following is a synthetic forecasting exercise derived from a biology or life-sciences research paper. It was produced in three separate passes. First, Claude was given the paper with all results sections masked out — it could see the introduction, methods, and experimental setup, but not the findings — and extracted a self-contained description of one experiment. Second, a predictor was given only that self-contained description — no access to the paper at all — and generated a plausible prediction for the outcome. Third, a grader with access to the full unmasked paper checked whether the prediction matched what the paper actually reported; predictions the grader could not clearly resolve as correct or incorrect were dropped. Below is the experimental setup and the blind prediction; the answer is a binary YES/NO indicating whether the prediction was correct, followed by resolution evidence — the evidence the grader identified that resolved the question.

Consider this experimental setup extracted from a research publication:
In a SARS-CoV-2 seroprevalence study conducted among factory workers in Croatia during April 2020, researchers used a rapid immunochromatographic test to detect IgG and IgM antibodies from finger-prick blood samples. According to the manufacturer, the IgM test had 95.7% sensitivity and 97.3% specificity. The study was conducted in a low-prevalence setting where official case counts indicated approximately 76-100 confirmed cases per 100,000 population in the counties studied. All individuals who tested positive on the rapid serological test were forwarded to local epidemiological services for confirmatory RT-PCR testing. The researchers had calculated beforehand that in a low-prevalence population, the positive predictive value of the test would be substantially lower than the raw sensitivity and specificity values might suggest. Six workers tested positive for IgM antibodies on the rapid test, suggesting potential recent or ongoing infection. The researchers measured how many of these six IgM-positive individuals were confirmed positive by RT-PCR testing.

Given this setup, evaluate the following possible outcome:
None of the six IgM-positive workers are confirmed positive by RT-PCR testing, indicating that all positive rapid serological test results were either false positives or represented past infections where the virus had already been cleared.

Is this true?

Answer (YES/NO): NO